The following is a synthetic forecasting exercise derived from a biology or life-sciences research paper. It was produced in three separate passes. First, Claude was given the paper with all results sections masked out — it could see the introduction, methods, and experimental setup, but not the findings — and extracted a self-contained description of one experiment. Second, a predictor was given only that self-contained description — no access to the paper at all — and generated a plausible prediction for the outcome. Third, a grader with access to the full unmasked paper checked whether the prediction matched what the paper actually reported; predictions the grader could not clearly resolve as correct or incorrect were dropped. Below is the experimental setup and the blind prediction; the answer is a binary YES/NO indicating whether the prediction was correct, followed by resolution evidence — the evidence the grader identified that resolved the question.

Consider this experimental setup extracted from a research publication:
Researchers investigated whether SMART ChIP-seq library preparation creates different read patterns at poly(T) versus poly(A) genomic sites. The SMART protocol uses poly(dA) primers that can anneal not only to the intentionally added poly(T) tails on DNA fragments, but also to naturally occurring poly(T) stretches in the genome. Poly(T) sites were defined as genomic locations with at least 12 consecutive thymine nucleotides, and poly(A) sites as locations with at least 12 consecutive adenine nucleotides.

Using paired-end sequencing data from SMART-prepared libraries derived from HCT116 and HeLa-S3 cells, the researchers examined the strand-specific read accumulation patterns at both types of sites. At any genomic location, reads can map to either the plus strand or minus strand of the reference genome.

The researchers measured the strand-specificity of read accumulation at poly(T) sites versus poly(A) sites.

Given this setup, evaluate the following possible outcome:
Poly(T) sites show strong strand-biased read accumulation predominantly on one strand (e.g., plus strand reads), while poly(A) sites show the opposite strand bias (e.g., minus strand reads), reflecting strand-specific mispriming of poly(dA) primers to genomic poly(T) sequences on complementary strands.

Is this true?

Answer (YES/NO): YES